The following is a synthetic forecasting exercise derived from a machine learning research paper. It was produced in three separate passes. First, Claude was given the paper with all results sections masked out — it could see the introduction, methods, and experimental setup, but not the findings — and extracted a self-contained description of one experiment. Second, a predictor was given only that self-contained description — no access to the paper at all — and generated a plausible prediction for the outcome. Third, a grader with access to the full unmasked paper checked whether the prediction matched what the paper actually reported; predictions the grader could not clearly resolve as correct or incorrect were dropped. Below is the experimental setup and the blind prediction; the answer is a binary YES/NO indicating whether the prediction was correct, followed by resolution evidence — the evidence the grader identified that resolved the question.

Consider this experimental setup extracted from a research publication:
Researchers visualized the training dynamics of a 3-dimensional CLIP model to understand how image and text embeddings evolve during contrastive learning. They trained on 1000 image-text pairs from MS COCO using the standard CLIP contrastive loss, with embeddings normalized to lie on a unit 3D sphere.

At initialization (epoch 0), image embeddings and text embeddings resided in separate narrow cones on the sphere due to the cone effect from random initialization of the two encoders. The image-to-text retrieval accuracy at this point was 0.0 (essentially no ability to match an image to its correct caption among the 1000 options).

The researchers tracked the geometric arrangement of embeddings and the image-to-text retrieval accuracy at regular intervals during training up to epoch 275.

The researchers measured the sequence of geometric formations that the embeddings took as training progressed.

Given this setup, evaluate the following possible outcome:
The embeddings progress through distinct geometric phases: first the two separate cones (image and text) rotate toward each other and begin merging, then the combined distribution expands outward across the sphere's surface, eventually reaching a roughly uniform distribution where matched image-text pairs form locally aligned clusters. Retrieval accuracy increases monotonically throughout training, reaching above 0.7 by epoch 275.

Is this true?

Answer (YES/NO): NO